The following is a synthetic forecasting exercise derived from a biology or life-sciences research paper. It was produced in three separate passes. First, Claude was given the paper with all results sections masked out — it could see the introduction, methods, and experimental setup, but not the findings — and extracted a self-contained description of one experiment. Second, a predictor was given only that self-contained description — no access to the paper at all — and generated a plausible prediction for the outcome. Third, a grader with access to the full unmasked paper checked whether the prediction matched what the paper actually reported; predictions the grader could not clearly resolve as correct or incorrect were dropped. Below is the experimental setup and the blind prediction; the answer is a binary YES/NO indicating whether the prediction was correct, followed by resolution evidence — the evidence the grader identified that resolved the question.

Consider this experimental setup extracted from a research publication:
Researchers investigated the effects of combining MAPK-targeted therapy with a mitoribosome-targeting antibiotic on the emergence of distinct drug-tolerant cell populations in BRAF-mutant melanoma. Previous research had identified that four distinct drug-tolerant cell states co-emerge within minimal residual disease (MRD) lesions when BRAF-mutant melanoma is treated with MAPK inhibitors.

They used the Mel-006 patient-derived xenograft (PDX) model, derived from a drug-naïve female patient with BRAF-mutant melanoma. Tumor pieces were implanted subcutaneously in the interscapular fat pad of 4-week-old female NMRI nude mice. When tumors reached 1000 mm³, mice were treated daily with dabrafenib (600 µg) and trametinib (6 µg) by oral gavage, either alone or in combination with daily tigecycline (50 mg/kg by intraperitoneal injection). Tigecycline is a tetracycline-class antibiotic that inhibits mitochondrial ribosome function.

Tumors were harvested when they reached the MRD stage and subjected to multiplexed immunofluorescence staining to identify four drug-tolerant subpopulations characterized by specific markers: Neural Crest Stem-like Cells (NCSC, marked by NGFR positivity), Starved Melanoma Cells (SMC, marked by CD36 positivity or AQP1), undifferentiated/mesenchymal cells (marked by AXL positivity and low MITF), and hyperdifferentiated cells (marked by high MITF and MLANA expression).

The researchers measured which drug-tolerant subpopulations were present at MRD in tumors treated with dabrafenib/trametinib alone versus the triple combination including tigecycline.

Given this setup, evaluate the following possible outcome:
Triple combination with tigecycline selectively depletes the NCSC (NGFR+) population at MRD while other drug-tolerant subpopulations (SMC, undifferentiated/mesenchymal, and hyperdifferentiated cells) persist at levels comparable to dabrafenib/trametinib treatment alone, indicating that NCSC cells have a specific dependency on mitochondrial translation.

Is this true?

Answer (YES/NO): NO